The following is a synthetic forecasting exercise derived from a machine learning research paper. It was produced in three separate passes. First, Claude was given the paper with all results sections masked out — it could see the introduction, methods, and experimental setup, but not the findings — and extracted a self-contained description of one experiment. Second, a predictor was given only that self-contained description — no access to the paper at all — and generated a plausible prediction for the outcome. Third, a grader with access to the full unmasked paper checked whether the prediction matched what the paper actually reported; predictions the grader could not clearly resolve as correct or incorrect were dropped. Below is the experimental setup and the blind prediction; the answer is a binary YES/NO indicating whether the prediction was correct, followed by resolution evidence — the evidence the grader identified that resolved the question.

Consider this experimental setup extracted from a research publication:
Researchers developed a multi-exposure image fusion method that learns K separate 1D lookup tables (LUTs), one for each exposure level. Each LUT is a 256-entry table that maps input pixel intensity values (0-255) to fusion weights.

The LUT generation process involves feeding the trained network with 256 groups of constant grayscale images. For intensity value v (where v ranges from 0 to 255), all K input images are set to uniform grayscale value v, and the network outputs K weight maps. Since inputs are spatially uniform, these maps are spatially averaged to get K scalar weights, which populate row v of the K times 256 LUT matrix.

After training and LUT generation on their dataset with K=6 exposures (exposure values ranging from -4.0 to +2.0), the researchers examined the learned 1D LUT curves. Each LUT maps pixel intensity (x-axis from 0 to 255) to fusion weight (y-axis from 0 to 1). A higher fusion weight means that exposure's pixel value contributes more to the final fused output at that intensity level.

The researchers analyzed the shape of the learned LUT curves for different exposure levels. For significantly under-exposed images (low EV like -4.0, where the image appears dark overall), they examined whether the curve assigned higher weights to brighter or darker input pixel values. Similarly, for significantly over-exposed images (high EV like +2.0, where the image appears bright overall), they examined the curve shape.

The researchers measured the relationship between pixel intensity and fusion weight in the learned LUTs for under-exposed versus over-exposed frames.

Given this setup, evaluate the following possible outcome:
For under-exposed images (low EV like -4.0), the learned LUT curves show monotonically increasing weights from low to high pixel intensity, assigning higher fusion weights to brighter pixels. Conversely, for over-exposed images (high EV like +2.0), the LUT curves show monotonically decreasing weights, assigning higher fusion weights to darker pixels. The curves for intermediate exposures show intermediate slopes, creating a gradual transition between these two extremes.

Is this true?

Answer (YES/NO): YES